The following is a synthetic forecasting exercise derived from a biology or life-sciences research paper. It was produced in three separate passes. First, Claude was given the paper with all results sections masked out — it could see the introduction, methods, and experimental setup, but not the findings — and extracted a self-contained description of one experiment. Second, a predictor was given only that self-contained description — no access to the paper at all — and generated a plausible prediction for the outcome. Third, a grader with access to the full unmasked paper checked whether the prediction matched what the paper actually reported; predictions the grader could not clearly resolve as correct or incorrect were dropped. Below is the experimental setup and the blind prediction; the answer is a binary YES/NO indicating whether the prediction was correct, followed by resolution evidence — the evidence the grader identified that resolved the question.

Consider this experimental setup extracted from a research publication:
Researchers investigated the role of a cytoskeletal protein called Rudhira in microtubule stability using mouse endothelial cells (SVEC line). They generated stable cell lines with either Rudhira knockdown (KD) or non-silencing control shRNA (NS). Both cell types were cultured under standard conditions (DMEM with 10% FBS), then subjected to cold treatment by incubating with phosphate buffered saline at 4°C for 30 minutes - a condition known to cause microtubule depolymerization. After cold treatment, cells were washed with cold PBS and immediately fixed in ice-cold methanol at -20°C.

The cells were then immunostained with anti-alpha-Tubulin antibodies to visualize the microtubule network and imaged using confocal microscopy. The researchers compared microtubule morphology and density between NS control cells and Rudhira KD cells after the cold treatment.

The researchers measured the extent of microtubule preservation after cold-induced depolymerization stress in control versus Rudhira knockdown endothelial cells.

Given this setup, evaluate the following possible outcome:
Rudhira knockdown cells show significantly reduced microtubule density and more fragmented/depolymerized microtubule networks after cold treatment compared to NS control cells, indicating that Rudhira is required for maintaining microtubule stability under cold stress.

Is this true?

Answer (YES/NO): YES